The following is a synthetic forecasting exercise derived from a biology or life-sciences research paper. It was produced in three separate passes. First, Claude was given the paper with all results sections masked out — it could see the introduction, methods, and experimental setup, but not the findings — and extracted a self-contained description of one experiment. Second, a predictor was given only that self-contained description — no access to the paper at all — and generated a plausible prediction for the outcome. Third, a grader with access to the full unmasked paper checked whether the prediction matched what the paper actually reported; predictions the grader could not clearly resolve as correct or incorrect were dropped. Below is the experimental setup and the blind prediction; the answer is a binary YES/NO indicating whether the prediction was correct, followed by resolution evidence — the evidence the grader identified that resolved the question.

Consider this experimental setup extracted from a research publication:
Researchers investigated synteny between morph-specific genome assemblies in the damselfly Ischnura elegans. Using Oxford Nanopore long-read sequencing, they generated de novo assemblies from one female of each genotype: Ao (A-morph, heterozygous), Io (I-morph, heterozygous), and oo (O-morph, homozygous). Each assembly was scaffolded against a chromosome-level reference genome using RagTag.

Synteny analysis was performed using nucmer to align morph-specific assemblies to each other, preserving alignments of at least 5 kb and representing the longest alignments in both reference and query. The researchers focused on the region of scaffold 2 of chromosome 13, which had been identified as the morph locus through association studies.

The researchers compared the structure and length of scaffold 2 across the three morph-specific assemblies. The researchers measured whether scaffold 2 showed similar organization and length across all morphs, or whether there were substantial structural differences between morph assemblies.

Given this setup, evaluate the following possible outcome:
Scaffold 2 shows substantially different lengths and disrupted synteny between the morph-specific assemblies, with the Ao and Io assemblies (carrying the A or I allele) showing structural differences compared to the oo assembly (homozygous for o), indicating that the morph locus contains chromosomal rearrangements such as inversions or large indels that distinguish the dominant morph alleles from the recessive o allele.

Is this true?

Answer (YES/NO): YES